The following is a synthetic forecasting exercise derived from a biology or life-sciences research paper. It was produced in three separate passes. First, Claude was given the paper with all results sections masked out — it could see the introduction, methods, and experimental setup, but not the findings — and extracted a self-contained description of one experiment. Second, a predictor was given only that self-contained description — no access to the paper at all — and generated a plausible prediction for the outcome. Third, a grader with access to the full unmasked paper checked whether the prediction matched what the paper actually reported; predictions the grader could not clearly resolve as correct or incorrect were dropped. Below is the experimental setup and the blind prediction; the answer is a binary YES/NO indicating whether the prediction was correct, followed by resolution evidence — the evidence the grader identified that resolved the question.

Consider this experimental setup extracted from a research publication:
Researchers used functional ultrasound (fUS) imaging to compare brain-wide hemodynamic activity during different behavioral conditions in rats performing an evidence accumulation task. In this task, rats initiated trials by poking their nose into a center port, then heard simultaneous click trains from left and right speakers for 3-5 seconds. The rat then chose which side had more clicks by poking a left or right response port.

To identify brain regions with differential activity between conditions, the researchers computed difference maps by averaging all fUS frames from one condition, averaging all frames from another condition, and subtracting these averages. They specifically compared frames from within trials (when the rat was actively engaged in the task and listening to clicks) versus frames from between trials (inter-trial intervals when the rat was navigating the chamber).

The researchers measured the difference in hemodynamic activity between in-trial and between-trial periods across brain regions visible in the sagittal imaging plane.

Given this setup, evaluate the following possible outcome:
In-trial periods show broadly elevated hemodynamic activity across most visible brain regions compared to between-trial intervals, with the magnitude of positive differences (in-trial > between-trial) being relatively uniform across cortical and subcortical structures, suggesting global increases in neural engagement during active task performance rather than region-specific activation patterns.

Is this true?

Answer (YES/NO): NO